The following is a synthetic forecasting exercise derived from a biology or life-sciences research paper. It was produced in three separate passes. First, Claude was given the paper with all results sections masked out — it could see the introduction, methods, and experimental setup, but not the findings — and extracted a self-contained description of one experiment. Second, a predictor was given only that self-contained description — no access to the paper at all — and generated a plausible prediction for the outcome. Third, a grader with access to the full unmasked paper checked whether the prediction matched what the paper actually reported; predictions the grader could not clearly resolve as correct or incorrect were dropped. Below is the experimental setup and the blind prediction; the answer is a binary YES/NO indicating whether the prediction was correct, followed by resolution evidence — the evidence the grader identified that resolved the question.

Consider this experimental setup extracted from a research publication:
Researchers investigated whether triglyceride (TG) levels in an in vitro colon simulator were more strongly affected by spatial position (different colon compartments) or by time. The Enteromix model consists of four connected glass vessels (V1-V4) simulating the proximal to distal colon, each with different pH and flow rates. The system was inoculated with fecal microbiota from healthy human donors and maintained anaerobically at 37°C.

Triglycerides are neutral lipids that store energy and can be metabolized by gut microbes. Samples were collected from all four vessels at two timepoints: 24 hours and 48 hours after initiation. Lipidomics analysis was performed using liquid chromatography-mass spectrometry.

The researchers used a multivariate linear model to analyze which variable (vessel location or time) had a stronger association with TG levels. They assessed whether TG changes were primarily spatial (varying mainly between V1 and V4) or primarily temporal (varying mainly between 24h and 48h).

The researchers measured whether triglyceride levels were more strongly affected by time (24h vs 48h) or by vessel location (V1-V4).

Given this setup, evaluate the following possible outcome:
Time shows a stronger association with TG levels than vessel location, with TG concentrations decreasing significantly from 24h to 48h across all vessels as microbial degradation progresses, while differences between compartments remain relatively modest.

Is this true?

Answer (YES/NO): NO